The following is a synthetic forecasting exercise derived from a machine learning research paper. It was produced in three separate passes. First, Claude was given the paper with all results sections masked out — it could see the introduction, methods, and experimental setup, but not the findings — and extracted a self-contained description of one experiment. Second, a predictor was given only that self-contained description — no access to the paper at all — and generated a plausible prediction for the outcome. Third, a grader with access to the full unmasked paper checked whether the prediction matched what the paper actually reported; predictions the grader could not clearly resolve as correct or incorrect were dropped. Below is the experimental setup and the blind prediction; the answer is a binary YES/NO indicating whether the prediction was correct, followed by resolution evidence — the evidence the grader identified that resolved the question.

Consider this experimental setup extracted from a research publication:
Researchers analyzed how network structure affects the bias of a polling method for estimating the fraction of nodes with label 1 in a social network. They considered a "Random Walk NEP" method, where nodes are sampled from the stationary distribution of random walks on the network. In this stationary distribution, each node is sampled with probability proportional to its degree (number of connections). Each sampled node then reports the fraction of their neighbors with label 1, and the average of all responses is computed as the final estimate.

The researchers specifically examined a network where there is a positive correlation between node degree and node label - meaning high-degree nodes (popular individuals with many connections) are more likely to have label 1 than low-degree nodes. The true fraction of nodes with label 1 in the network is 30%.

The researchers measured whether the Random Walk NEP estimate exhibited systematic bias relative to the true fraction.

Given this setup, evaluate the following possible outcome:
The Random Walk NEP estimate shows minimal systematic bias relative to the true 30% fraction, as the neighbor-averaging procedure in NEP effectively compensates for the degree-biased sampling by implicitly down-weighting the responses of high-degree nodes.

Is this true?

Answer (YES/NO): NO